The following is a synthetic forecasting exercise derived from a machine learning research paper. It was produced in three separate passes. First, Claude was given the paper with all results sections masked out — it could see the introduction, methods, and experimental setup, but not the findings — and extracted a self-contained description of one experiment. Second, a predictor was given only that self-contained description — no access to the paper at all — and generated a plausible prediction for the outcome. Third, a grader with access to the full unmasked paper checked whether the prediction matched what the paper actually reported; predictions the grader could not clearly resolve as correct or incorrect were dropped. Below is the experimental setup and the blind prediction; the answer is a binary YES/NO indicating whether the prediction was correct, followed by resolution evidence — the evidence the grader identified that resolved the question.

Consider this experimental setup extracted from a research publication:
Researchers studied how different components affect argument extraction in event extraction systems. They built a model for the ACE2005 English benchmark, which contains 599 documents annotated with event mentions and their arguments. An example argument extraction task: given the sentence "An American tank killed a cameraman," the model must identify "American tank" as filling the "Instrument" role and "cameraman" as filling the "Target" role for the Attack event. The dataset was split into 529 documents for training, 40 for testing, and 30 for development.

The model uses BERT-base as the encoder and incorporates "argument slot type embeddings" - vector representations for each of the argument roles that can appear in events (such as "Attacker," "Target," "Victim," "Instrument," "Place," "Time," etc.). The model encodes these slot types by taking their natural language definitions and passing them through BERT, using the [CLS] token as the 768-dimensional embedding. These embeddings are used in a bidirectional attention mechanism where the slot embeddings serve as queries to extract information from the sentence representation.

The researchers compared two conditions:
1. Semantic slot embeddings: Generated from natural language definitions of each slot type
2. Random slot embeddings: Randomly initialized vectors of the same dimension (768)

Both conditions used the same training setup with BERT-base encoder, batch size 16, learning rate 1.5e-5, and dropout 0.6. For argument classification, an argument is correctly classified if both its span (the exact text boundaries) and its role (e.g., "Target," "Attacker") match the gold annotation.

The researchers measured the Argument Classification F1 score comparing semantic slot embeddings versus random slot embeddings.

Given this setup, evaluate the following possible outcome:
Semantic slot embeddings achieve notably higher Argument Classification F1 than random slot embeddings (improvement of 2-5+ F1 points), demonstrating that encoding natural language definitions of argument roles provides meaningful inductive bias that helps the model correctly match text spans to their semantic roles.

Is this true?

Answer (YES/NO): YES